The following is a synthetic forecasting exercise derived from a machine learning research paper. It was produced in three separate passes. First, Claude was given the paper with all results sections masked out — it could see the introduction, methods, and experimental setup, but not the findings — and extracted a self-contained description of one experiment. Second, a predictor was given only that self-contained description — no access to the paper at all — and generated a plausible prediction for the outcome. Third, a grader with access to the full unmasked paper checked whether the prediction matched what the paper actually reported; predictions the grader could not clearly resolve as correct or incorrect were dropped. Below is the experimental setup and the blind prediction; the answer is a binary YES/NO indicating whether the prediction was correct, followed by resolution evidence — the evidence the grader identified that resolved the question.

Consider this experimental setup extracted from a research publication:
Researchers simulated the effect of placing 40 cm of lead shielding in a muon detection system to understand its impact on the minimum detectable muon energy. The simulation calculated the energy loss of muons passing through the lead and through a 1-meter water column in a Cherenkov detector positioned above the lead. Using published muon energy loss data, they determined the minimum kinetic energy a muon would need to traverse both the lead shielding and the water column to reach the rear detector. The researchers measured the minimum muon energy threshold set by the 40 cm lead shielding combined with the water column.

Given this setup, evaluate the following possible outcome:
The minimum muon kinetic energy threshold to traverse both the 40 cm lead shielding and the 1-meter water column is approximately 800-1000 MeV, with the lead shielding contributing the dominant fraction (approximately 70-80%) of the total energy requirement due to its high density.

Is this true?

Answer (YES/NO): NO